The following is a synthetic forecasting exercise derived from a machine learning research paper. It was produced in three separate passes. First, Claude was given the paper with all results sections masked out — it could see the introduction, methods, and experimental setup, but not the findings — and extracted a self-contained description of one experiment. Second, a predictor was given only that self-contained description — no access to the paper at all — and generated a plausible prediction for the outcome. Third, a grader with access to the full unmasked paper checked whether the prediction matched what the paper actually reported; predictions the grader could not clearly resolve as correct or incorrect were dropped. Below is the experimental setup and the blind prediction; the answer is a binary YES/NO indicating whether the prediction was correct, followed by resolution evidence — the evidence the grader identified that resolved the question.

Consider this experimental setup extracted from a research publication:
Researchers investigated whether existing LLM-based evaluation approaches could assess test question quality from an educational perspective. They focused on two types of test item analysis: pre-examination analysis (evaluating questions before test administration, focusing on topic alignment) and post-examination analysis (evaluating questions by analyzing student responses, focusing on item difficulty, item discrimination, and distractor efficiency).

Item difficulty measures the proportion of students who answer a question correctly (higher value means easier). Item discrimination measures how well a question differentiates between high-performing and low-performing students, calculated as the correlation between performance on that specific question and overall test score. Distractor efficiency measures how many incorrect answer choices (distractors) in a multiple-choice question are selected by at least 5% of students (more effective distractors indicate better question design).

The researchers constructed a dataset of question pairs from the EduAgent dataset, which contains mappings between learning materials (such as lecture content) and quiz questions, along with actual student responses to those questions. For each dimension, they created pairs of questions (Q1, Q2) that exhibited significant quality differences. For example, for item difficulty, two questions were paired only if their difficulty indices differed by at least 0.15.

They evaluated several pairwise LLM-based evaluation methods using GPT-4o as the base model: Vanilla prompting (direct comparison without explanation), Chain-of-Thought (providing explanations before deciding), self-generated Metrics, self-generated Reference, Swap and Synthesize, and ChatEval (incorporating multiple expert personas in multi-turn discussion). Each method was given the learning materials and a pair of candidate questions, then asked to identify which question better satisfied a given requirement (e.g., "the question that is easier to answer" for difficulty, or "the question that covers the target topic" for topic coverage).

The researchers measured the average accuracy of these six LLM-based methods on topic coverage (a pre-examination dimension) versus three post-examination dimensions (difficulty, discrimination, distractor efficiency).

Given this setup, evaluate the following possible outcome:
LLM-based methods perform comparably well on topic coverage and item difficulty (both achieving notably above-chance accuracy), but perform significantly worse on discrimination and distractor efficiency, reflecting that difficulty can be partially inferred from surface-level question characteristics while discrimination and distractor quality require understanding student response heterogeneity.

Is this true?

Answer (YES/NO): NO